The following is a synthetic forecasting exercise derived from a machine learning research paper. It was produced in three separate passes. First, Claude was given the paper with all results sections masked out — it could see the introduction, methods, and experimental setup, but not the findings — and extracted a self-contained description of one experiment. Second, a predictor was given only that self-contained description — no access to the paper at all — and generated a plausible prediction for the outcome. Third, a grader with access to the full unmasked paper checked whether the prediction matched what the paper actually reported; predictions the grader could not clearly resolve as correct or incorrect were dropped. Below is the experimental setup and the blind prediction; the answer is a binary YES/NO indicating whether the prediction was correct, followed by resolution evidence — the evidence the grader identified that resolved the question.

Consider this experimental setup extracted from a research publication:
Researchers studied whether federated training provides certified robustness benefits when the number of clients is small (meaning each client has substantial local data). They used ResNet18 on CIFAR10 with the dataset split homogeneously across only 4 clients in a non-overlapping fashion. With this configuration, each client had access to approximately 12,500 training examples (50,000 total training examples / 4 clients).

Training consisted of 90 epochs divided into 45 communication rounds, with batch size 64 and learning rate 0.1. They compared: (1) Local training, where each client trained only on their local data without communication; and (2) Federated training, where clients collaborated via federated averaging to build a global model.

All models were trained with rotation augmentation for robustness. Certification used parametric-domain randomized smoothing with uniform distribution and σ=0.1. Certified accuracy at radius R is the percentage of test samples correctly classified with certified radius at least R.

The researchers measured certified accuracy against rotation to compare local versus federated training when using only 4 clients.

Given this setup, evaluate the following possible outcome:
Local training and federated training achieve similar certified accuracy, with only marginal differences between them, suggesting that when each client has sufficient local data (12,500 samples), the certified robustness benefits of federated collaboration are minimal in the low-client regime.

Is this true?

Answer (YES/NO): YES